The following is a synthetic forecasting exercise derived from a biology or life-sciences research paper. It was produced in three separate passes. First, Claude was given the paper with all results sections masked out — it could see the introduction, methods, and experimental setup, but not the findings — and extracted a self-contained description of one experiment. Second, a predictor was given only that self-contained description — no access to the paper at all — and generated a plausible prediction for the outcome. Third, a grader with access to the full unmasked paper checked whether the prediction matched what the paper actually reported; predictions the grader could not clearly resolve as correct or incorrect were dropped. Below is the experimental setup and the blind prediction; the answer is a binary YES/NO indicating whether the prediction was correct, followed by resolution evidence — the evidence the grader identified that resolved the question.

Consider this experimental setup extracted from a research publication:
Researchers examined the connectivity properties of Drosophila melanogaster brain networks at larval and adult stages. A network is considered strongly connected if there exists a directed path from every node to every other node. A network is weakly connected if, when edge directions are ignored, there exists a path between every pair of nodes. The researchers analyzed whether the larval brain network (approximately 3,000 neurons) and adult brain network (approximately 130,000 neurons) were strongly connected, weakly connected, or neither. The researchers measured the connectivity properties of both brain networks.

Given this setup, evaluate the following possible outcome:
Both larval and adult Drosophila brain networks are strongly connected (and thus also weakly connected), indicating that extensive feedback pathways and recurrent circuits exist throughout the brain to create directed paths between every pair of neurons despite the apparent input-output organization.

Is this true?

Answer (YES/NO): NO